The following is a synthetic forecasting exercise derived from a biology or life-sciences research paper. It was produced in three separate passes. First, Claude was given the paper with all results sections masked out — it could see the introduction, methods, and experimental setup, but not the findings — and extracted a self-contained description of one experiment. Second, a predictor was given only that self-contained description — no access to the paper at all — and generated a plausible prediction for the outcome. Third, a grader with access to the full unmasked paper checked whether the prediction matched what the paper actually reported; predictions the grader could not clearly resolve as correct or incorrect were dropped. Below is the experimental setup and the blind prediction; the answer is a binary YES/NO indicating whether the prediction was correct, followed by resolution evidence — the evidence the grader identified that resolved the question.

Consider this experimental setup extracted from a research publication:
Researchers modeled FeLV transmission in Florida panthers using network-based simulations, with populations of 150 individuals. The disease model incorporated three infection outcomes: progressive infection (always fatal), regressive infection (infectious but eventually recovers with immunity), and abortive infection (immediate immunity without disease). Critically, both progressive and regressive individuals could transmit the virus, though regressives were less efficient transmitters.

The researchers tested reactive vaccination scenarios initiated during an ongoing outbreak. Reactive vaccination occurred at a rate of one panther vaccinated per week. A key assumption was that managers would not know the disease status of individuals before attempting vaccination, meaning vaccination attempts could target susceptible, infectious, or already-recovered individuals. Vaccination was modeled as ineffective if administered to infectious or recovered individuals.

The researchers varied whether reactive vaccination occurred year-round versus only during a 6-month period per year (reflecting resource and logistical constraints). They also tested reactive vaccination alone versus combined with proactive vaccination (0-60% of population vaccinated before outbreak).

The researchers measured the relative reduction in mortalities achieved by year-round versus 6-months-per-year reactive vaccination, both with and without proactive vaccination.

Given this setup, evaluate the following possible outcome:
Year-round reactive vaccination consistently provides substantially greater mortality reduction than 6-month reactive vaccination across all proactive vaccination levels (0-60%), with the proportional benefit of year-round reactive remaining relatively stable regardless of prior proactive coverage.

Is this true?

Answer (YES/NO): NO